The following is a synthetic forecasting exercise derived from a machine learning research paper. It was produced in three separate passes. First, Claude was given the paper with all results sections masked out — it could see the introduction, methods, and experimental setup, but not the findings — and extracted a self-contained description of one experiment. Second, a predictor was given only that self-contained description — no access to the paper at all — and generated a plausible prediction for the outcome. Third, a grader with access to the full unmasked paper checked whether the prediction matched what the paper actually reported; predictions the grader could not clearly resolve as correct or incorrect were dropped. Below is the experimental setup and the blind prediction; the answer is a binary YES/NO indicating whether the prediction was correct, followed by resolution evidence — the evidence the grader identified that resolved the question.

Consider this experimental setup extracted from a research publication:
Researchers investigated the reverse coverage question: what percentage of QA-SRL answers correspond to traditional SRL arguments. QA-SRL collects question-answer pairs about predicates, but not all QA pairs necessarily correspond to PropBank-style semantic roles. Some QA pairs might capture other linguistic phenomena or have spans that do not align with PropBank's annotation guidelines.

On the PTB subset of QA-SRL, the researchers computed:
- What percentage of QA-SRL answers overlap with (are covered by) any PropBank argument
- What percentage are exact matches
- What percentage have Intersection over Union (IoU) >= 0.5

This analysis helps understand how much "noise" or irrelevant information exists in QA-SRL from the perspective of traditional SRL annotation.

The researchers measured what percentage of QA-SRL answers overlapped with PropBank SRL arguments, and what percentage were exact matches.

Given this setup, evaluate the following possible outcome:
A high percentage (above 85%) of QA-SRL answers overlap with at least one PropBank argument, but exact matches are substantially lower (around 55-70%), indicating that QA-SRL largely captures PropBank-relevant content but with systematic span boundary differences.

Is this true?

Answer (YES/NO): NO